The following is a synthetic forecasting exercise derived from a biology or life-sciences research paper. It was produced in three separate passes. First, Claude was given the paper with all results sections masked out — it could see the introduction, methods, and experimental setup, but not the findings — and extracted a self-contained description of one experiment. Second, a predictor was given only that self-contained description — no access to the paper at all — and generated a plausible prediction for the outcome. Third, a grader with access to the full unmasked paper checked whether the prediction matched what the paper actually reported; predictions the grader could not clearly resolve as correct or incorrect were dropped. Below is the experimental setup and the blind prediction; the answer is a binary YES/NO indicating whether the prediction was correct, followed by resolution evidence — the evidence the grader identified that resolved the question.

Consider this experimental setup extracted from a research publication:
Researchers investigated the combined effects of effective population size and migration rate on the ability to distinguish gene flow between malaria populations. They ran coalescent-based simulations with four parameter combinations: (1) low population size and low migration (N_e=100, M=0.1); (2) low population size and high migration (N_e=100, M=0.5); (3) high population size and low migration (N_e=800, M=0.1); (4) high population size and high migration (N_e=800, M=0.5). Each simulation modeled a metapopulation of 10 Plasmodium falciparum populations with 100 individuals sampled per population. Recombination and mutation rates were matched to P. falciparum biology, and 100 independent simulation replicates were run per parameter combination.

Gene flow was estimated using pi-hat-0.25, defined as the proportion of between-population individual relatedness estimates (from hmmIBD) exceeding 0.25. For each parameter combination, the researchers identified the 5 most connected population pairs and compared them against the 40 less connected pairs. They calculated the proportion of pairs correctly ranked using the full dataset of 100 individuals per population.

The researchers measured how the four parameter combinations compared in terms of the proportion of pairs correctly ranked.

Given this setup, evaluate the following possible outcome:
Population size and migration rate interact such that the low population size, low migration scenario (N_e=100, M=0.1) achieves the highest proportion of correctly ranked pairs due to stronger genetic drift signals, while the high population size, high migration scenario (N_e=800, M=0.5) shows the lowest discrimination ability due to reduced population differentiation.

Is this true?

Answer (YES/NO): YES